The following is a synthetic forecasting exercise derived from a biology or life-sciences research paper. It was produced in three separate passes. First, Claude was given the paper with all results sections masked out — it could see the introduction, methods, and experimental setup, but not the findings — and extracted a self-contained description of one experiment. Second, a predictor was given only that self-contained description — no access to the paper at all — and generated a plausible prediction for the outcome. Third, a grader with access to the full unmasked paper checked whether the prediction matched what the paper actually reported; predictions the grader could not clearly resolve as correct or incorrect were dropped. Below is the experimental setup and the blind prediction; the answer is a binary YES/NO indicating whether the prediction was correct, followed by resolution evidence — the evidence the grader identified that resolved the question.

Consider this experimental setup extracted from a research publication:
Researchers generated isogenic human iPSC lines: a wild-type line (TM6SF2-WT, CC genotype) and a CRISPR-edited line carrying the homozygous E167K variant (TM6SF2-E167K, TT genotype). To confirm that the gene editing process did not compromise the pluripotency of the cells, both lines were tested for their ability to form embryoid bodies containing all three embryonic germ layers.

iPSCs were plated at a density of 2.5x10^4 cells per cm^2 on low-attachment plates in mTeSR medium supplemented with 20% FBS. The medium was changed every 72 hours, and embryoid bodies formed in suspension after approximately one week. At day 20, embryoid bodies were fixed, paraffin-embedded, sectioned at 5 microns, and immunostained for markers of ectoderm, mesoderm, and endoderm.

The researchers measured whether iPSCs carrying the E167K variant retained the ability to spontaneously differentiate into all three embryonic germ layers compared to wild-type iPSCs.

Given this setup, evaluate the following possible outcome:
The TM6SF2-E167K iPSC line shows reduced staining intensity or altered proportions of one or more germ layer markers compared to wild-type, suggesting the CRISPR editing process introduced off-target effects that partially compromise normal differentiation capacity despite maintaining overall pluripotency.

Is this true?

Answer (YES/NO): NO